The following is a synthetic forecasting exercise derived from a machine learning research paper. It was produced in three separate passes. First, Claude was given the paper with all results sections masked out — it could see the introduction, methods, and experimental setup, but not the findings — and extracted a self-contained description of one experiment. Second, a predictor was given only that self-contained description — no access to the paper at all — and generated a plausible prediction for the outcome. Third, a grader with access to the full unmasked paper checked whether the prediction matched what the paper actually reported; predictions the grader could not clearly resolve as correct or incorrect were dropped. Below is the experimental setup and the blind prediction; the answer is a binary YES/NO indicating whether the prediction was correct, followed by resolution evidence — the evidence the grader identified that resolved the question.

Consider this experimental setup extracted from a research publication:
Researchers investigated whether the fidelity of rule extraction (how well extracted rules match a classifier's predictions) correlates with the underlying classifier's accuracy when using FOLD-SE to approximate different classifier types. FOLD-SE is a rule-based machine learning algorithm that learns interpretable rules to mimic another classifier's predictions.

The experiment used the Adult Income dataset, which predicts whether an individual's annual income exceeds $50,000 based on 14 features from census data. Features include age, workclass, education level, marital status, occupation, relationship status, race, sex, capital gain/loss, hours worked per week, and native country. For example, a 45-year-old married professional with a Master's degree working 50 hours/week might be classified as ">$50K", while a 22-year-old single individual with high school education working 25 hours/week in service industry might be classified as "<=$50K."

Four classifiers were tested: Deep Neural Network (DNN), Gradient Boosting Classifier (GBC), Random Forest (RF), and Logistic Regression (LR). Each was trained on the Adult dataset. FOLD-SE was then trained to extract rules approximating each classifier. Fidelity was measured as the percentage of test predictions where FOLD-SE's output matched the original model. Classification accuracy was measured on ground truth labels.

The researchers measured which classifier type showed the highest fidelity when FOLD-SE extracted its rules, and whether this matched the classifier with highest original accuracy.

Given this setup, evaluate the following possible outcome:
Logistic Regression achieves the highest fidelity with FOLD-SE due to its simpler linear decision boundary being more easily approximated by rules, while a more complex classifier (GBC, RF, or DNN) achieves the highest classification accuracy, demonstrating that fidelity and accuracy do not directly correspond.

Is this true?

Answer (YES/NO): NO